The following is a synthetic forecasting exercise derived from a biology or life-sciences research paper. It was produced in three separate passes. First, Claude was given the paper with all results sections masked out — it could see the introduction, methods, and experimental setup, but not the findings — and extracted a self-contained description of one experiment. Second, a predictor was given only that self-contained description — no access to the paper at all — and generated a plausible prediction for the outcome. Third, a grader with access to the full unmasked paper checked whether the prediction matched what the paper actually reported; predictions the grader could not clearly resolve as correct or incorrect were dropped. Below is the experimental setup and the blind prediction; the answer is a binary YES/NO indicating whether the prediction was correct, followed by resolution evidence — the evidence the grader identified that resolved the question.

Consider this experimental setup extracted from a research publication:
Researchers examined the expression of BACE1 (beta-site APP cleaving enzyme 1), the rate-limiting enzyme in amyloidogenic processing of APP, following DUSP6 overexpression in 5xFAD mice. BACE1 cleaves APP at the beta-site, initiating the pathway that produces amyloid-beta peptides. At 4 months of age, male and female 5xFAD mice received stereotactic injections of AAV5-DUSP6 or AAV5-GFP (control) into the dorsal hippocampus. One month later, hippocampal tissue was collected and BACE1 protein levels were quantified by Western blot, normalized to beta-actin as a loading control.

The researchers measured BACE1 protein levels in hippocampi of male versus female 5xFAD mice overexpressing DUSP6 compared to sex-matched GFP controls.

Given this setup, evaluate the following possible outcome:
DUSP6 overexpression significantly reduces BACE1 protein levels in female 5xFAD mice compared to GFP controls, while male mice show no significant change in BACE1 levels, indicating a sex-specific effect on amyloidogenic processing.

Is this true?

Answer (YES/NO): NO